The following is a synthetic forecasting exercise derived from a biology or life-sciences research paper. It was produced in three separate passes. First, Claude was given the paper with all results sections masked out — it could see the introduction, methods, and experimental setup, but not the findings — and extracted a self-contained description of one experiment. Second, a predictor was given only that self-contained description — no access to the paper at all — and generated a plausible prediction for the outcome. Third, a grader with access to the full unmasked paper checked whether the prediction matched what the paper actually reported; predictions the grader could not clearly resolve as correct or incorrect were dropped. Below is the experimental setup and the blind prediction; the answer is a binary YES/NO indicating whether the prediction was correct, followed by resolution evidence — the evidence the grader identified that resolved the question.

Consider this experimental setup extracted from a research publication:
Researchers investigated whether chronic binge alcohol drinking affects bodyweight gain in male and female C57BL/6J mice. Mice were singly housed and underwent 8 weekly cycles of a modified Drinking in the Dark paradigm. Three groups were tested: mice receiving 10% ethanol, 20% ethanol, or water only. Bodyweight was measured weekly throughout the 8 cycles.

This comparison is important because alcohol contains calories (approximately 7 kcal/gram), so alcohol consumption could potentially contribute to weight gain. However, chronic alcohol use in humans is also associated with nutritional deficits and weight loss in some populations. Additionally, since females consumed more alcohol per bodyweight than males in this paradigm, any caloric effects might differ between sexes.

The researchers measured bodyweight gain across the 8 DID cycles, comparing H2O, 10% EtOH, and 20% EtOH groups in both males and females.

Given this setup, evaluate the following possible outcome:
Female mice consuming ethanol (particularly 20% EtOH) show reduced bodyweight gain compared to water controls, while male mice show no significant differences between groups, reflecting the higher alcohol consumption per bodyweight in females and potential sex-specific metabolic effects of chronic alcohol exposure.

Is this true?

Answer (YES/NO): NO